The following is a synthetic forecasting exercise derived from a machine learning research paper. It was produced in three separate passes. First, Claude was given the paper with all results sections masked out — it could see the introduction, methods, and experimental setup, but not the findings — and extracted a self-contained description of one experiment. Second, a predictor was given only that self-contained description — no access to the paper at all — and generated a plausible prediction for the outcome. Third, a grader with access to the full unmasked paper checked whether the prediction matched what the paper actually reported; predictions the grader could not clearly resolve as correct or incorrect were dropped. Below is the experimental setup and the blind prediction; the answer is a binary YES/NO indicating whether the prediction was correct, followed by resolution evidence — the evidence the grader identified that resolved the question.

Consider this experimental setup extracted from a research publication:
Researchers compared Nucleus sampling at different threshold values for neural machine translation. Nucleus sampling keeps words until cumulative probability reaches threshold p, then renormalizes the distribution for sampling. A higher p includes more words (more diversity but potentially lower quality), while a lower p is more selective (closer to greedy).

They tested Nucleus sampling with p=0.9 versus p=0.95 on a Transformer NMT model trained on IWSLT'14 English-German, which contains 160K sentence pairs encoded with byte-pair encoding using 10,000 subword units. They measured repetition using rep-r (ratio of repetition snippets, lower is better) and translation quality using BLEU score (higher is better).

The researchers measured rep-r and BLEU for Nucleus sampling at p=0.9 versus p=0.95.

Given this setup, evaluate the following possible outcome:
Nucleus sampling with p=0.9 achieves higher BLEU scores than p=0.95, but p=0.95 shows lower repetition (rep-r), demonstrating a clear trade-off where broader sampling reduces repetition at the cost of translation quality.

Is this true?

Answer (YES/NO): NO